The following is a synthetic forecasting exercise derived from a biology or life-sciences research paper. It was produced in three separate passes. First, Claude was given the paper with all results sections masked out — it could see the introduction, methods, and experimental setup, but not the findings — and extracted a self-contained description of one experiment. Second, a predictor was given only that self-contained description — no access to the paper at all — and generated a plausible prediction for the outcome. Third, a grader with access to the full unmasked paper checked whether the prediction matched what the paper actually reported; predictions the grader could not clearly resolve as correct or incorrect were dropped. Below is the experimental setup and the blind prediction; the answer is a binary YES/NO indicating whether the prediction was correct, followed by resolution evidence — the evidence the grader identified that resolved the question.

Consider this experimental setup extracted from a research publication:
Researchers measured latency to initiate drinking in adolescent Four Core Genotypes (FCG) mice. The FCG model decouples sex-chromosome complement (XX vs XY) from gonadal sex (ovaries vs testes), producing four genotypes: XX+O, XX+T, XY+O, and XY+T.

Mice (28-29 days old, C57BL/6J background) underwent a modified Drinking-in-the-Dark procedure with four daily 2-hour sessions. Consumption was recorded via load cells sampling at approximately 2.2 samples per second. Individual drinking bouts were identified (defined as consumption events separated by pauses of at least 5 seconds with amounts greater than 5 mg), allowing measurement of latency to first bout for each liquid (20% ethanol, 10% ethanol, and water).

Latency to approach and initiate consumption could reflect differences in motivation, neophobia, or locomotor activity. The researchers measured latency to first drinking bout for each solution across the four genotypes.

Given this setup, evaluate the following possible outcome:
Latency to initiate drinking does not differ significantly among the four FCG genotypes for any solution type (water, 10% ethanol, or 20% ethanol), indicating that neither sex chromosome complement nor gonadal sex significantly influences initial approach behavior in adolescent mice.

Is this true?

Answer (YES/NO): NO